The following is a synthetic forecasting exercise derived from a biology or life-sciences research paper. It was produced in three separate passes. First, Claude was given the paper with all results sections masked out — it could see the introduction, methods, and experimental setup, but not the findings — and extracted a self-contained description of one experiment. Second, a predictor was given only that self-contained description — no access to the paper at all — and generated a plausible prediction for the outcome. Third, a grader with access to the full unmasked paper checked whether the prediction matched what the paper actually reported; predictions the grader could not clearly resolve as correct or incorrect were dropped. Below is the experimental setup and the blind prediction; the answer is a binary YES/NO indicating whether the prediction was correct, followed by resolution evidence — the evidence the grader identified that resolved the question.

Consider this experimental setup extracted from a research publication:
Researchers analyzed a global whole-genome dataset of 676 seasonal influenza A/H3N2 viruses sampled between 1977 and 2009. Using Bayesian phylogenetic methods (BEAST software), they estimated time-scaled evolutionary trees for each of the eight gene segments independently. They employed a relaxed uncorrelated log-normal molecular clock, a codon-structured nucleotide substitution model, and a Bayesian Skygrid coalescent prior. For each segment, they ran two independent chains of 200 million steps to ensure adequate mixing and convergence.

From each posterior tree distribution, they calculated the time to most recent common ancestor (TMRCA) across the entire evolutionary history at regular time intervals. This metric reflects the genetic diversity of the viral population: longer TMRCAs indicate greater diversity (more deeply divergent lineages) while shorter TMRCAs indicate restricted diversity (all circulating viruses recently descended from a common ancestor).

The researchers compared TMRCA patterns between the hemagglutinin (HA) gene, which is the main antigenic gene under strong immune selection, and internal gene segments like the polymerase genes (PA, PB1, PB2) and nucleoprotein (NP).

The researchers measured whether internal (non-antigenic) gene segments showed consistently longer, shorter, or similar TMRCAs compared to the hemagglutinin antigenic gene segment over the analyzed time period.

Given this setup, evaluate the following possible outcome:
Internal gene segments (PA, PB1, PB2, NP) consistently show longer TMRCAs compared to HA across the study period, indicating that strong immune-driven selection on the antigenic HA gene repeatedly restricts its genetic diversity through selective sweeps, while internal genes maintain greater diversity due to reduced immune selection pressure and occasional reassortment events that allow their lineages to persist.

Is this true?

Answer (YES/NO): YES